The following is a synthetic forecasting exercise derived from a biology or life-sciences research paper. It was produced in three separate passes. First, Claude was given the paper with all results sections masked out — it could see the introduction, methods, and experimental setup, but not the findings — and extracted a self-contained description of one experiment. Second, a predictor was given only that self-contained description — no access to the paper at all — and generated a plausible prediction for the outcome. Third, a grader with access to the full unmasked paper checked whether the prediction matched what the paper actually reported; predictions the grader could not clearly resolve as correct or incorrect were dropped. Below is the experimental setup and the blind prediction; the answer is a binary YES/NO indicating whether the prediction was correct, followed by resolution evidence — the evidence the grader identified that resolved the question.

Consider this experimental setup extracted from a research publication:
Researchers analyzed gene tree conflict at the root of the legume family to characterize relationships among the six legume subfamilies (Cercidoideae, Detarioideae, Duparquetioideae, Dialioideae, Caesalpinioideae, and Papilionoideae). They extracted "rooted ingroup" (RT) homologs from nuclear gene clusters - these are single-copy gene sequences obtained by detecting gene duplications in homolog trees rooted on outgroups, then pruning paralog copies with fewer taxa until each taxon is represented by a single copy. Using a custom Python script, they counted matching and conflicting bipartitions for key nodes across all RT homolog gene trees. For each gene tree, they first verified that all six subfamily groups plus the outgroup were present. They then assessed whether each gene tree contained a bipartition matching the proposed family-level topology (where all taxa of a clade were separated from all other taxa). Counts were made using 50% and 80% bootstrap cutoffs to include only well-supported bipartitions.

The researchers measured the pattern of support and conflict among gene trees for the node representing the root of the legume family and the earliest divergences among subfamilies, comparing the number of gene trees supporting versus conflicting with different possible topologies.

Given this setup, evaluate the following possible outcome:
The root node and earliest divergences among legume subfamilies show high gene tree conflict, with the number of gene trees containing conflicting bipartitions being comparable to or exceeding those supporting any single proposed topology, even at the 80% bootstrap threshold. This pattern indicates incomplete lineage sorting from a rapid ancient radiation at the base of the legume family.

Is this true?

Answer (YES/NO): YES